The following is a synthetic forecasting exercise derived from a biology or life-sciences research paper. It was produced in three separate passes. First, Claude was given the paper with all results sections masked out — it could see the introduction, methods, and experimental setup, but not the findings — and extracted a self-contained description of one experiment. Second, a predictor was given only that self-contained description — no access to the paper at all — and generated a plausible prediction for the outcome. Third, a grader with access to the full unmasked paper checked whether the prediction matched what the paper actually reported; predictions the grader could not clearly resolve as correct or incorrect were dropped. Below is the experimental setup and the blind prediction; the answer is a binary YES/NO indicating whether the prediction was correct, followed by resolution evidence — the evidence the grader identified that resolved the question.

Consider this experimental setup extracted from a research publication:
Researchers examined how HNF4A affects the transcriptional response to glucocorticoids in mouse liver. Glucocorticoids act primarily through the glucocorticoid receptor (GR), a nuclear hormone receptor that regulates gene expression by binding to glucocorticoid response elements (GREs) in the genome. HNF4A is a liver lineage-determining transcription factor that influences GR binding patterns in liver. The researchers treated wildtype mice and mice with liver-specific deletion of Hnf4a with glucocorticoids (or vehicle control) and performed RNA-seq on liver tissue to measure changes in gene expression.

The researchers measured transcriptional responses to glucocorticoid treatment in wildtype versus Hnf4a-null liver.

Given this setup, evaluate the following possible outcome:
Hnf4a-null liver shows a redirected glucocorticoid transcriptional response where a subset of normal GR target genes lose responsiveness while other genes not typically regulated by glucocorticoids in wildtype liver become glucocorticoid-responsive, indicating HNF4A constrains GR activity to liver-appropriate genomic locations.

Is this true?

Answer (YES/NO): YES